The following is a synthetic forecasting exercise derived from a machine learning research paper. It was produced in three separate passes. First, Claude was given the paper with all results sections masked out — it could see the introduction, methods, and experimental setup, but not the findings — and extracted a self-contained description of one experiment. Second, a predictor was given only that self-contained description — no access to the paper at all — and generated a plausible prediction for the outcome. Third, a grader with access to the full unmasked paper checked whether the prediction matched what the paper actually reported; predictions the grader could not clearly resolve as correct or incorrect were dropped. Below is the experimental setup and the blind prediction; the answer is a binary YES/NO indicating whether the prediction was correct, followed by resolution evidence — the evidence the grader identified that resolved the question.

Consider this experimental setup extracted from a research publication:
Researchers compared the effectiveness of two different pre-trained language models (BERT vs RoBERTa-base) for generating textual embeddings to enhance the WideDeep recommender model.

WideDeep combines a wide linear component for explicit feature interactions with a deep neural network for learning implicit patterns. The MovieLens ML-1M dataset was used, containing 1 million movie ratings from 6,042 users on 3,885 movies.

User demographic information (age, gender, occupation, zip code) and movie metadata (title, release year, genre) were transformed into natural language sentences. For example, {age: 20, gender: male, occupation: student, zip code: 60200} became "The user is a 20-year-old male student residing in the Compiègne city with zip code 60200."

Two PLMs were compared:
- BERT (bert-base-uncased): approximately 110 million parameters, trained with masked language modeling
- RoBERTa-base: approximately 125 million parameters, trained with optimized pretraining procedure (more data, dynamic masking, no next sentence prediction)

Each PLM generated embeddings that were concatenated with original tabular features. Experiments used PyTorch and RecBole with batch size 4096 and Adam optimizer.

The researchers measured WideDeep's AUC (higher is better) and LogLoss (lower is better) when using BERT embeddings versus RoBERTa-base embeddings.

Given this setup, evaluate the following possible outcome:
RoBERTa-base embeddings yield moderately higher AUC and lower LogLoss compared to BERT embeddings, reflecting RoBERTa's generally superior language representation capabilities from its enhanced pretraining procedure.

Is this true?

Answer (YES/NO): NO